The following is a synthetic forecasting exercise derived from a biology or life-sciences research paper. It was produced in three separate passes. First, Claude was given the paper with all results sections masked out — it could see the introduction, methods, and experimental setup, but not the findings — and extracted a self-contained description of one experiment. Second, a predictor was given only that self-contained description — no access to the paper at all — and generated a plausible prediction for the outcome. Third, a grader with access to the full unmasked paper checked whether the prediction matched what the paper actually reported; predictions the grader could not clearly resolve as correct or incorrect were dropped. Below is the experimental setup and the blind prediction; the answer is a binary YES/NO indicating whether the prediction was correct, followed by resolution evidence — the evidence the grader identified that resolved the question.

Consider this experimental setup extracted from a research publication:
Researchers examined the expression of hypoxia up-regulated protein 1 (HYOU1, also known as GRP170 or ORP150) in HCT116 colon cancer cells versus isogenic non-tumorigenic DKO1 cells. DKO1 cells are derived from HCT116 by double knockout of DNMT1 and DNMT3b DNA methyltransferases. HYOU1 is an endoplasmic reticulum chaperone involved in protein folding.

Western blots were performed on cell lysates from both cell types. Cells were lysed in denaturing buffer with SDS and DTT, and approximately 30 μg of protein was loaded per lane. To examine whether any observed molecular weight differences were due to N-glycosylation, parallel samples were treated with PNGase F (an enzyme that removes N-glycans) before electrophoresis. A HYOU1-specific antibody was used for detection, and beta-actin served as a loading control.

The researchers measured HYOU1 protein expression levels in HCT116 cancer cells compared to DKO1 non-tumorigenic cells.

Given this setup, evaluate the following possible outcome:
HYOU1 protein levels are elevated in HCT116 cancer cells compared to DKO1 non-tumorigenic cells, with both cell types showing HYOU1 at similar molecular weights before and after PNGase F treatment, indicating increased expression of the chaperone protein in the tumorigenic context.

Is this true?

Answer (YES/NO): NO